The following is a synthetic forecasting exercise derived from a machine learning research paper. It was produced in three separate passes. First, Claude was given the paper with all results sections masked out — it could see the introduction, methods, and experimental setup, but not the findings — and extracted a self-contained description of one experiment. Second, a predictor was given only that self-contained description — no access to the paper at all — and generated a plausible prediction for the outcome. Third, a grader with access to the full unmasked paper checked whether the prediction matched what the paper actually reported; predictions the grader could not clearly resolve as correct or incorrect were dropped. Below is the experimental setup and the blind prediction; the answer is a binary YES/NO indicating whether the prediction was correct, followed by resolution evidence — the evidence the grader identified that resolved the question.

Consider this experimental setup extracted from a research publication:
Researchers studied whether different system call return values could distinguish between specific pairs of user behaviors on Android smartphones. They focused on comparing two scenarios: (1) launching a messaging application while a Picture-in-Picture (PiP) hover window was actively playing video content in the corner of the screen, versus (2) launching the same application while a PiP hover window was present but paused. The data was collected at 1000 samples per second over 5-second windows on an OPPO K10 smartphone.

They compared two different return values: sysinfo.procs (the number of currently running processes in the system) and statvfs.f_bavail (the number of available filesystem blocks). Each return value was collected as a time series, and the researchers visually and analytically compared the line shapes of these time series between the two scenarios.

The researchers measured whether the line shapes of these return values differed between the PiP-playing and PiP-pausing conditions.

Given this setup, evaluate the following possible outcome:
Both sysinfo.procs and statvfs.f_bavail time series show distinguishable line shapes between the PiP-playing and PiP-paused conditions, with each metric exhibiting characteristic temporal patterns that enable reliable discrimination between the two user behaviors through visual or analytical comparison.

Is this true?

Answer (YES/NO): NO